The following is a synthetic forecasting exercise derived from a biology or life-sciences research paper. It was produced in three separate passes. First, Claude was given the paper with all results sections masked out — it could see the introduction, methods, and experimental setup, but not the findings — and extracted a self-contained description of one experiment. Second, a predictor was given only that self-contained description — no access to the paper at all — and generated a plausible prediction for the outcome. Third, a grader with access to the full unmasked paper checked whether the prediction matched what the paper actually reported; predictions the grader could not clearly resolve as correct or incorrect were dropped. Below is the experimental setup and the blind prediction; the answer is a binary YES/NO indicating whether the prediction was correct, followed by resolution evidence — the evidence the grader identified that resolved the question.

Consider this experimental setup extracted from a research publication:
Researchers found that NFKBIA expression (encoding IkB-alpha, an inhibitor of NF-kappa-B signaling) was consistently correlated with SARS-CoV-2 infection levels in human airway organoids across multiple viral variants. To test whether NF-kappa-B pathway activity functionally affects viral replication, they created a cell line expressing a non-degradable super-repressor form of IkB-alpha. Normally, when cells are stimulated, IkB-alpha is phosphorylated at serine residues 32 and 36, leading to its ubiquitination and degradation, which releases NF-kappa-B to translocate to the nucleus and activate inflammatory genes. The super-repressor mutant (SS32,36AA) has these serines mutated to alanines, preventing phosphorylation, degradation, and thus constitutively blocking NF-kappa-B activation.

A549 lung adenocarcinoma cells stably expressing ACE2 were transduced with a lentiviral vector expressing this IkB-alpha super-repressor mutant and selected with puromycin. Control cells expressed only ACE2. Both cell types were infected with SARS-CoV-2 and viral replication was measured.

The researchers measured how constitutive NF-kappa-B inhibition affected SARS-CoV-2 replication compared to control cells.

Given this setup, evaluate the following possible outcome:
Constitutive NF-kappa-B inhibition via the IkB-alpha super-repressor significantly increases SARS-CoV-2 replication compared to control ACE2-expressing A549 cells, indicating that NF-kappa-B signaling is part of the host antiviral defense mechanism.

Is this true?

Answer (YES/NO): YES